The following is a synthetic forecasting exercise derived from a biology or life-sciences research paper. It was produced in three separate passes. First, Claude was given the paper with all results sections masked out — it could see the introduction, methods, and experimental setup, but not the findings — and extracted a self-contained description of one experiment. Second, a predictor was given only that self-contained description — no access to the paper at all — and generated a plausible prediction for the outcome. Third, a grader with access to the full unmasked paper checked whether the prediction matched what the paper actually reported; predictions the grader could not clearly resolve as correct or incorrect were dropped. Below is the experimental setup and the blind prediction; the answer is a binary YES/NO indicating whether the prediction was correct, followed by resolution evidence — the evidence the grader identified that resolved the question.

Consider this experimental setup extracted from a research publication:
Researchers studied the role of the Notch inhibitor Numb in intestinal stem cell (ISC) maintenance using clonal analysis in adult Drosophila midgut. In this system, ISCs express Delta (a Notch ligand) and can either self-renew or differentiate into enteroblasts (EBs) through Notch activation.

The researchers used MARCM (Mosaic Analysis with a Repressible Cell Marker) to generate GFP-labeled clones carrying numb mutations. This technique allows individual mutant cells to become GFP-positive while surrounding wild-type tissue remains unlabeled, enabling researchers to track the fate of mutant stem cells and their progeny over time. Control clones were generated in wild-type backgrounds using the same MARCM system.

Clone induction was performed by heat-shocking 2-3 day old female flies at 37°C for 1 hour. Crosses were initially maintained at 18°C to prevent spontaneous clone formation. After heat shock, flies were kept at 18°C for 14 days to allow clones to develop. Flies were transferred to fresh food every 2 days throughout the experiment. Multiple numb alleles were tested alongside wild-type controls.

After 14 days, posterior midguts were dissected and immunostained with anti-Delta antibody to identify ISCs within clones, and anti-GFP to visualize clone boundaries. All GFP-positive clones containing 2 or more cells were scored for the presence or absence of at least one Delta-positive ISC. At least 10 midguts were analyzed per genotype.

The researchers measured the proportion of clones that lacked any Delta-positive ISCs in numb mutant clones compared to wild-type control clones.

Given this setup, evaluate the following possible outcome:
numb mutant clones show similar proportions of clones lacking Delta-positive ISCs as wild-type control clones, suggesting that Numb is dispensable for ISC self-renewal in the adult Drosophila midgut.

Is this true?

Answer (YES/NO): NO